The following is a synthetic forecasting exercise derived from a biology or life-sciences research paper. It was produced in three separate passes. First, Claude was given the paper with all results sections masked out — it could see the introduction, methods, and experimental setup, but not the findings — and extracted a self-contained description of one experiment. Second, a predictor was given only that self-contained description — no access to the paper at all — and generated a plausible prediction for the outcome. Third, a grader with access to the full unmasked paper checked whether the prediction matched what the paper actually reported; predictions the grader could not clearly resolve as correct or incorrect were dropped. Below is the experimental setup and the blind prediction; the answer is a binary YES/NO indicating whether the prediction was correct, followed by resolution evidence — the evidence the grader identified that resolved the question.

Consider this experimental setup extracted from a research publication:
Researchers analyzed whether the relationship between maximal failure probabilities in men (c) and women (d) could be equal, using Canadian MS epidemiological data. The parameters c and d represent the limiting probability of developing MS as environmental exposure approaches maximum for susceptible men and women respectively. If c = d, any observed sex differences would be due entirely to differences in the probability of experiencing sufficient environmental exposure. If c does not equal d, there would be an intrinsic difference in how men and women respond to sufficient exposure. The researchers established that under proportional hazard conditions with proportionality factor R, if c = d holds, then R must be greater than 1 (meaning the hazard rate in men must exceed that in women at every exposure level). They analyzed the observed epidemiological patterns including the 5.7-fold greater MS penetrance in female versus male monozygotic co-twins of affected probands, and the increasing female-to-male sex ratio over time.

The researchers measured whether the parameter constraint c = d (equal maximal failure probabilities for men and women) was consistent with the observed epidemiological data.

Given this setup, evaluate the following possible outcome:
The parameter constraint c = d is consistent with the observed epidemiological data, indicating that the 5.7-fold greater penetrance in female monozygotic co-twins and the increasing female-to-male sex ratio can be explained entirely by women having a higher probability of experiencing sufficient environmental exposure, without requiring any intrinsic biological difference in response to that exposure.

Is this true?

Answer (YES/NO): NO